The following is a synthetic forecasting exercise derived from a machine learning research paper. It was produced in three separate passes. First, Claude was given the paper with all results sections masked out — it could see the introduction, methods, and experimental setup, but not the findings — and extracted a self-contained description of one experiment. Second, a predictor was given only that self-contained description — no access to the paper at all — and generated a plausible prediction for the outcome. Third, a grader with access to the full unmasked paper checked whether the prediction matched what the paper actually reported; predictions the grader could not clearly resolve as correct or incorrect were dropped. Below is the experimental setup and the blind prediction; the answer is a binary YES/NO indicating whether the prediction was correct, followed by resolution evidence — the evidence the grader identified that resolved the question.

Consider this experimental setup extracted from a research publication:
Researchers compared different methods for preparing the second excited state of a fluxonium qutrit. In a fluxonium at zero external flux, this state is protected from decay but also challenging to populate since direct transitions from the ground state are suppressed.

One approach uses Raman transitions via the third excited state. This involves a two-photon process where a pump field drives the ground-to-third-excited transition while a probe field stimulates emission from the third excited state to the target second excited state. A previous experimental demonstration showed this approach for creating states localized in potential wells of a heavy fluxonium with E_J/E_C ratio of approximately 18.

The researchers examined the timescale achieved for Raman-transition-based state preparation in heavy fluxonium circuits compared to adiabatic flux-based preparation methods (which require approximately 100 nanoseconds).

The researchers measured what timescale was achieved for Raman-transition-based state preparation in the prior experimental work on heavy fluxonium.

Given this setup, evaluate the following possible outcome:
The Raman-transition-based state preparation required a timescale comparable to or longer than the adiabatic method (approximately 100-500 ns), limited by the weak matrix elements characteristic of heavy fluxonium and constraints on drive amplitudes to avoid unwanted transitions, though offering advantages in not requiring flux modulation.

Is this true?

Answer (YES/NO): YES